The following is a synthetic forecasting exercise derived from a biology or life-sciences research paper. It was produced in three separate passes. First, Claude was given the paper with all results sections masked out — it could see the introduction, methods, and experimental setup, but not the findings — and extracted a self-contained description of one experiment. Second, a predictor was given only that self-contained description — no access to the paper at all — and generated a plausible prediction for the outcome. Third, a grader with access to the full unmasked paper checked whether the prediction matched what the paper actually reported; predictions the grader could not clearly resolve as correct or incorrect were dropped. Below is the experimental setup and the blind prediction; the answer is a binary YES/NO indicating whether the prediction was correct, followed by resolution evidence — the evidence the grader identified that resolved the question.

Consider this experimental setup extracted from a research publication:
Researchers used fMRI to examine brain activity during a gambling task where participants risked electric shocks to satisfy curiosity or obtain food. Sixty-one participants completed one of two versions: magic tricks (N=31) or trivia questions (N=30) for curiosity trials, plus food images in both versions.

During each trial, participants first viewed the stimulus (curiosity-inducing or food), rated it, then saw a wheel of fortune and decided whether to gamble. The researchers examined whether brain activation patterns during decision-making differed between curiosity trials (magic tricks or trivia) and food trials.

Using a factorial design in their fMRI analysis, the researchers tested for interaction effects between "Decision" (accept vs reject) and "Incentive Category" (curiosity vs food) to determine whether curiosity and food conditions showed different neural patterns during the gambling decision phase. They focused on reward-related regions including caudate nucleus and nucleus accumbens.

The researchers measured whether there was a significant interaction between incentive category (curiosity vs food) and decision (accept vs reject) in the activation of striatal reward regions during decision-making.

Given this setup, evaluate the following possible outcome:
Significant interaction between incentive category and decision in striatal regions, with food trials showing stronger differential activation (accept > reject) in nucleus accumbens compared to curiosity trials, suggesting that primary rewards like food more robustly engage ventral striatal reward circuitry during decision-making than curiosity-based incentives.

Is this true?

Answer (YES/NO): NO